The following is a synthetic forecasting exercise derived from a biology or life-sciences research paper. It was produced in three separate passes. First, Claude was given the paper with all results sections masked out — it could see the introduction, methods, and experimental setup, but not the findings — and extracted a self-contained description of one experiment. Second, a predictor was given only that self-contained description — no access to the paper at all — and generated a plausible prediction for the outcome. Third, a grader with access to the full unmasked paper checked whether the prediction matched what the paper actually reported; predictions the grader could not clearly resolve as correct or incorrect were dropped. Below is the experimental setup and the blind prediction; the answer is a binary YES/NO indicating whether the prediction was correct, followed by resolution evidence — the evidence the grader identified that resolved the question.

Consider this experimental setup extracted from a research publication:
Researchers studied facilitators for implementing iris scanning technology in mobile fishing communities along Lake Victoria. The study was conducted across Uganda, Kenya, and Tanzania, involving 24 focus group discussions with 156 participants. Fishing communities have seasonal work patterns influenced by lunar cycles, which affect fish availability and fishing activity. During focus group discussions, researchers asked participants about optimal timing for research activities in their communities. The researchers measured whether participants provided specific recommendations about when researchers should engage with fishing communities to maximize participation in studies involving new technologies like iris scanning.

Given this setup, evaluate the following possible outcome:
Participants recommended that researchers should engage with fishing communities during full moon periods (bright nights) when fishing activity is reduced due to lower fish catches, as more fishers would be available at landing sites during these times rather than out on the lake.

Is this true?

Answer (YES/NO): NO